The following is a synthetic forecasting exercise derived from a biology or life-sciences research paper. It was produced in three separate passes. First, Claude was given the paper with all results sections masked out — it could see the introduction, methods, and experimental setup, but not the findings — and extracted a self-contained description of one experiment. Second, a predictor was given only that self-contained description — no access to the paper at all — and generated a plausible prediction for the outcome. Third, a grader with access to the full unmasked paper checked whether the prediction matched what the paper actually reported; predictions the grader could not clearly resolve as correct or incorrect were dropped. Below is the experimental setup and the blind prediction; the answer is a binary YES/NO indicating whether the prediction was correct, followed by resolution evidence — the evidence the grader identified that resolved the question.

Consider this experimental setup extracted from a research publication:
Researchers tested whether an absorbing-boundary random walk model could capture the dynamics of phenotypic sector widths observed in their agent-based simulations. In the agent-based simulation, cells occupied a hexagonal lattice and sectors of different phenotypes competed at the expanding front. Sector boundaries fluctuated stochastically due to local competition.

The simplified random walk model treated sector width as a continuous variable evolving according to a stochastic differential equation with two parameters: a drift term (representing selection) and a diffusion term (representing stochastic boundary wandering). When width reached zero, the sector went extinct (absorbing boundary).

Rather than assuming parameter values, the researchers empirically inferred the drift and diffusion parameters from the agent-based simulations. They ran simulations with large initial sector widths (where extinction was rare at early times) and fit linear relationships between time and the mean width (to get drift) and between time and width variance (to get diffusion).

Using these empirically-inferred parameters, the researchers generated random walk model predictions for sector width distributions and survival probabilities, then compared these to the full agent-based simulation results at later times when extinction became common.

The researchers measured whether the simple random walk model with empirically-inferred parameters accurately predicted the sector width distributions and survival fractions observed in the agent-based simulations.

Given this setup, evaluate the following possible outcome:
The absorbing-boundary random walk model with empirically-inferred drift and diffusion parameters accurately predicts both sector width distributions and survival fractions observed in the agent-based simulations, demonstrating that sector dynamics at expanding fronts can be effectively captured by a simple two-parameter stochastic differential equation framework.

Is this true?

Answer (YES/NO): YES